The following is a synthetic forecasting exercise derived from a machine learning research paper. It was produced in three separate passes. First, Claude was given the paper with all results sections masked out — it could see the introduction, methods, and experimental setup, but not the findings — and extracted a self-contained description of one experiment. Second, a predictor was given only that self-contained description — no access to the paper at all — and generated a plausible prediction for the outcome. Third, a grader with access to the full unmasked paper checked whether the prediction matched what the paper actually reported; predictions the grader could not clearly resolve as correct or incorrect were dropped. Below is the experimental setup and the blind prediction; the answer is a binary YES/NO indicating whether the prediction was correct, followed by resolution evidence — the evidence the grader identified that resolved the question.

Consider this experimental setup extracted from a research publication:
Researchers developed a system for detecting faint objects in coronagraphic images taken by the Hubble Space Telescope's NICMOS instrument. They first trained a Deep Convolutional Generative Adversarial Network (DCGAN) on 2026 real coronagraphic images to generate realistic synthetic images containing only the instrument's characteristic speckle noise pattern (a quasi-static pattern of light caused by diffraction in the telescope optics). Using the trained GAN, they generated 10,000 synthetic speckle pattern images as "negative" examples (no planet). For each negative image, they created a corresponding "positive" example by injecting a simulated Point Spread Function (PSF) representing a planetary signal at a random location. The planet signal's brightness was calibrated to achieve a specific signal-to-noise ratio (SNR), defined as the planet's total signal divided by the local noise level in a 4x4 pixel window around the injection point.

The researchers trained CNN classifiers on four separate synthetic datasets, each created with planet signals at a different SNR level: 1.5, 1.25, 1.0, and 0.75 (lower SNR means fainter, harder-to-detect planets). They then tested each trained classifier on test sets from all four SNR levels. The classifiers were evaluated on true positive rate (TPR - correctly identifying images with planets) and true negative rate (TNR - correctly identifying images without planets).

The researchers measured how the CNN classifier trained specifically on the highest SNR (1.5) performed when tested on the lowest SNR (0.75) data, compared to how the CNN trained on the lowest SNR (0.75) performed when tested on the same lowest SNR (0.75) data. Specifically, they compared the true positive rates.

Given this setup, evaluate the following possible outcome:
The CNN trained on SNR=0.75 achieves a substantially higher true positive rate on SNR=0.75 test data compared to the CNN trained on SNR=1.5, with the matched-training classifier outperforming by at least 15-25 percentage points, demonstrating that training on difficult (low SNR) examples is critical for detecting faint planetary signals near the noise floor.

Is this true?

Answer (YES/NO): YES